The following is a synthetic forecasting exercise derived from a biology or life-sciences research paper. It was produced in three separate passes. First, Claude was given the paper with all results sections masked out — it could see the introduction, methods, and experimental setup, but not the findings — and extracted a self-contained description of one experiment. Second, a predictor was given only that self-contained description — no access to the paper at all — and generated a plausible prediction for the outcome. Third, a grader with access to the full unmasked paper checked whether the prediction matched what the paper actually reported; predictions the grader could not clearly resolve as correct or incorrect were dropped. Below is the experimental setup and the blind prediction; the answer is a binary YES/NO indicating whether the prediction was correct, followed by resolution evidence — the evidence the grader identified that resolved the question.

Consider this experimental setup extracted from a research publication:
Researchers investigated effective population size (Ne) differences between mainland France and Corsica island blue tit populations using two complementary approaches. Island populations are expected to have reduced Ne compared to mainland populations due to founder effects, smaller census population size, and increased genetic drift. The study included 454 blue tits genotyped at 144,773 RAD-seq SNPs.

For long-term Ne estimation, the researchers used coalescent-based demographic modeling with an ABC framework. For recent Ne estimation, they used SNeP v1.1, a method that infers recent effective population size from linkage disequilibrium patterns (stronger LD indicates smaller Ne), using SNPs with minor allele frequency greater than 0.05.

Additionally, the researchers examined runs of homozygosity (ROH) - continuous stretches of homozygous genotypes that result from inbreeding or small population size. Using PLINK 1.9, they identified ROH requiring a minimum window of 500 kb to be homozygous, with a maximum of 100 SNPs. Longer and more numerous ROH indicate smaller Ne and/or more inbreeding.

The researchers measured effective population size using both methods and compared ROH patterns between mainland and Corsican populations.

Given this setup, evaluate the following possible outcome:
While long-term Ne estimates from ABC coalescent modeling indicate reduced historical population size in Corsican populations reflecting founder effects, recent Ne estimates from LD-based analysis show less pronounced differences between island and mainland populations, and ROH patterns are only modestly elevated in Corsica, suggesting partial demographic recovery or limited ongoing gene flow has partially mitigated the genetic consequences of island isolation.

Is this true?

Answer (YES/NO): NO